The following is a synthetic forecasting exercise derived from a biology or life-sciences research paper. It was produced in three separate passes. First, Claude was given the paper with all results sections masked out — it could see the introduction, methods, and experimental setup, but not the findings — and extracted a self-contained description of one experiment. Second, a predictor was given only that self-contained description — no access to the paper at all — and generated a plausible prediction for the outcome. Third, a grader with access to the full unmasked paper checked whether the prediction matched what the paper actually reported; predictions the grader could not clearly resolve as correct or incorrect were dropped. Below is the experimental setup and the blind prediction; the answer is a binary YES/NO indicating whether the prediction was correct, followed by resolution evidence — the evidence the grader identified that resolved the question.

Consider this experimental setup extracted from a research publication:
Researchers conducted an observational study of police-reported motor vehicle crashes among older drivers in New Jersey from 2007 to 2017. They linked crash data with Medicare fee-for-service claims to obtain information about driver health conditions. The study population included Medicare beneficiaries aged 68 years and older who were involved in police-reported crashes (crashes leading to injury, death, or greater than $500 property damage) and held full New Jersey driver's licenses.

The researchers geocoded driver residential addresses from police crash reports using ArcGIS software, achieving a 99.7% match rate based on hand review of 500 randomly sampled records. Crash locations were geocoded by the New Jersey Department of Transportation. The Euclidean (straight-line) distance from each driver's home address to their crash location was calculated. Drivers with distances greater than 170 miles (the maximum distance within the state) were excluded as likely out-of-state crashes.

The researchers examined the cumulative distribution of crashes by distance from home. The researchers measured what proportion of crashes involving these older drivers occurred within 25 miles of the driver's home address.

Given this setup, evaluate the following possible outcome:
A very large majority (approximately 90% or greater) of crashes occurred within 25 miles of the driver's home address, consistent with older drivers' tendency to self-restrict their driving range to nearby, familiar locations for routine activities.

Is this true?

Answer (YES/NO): YES